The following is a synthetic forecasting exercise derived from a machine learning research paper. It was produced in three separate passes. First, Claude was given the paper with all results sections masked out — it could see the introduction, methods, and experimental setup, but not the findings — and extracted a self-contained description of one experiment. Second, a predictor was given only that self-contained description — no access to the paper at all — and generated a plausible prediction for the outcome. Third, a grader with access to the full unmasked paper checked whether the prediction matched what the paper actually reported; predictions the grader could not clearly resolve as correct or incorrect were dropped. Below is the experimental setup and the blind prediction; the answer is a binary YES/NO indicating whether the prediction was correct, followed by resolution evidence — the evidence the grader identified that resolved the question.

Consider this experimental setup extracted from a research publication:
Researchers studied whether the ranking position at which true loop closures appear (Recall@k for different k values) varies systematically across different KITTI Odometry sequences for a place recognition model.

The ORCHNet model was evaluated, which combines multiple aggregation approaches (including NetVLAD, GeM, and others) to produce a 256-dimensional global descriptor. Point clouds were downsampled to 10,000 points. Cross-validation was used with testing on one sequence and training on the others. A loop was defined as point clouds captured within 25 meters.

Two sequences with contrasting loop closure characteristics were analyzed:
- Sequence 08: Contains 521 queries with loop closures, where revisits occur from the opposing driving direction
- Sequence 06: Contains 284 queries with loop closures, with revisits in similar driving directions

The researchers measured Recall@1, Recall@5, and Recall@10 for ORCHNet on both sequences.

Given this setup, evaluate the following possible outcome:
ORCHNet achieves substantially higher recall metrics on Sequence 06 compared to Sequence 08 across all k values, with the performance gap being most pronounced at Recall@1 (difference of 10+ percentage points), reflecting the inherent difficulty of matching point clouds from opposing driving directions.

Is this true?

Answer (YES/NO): YES